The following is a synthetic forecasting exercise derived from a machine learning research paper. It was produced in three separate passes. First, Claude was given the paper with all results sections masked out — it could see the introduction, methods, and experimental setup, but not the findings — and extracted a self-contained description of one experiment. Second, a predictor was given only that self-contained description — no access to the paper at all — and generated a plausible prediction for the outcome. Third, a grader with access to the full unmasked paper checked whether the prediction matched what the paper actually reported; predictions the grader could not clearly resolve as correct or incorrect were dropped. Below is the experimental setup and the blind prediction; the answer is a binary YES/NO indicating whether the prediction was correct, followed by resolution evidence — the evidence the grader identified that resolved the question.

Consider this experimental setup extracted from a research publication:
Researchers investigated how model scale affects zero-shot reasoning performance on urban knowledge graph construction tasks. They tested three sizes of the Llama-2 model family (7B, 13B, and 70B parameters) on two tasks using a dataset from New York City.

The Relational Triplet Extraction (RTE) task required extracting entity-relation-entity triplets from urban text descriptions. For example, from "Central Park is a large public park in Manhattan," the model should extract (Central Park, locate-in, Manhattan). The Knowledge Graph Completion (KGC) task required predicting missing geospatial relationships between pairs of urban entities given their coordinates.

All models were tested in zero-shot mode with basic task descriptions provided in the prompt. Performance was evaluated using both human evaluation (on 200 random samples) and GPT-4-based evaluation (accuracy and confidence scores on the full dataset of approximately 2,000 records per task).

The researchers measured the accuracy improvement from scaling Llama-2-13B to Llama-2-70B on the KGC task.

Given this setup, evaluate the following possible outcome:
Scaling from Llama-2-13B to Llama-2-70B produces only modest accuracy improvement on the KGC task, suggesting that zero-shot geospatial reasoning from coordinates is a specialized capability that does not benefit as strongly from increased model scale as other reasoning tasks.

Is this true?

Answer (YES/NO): YES